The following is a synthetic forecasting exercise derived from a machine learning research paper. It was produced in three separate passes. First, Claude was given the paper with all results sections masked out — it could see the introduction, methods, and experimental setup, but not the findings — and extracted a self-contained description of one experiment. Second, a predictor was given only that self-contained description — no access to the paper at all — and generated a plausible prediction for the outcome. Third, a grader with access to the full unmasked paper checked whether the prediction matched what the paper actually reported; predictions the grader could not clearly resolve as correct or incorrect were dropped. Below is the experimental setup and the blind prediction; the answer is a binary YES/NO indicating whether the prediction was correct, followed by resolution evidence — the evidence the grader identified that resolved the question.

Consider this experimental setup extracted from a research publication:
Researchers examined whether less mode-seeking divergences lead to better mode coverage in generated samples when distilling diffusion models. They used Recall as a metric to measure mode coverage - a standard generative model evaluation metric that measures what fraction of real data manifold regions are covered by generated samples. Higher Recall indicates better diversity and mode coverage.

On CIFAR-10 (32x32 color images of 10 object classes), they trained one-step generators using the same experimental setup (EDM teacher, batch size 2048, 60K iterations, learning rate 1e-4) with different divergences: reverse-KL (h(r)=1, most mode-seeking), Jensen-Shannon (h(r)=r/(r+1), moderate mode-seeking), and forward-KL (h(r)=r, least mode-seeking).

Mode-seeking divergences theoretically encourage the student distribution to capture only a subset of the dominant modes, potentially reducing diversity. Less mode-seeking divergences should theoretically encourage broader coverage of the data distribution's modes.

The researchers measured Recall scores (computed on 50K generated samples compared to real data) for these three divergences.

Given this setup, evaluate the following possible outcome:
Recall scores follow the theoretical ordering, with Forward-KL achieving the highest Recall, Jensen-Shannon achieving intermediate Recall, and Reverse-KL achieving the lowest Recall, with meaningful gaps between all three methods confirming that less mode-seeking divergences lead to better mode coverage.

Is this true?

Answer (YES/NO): NO